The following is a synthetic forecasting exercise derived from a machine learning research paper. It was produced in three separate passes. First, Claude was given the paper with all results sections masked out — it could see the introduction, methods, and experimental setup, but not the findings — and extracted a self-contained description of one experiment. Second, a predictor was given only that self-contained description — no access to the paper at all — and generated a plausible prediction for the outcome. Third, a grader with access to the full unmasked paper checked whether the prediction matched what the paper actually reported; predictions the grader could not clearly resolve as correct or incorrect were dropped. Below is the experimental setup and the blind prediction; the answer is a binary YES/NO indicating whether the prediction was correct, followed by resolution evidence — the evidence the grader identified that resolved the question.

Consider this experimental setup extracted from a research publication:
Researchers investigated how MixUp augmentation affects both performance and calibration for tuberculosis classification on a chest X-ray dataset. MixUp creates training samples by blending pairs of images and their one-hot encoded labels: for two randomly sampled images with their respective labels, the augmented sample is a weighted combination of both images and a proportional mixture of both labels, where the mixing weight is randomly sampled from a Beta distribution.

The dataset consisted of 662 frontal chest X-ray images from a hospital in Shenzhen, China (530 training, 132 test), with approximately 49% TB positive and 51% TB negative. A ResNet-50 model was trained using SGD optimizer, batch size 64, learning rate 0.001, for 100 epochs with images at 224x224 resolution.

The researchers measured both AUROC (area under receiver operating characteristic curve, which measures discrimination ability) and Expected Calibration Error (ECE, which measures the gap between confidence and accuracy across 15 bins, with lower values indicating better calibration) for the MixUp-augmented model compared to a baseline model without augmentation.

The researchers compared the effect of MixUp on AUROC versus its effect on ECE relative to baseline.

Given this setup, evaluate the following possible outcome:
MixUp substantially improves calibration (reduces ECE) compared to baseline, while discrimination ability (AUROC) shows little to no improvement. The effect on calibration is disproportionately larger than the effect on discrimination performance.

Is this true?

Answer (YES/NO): NO